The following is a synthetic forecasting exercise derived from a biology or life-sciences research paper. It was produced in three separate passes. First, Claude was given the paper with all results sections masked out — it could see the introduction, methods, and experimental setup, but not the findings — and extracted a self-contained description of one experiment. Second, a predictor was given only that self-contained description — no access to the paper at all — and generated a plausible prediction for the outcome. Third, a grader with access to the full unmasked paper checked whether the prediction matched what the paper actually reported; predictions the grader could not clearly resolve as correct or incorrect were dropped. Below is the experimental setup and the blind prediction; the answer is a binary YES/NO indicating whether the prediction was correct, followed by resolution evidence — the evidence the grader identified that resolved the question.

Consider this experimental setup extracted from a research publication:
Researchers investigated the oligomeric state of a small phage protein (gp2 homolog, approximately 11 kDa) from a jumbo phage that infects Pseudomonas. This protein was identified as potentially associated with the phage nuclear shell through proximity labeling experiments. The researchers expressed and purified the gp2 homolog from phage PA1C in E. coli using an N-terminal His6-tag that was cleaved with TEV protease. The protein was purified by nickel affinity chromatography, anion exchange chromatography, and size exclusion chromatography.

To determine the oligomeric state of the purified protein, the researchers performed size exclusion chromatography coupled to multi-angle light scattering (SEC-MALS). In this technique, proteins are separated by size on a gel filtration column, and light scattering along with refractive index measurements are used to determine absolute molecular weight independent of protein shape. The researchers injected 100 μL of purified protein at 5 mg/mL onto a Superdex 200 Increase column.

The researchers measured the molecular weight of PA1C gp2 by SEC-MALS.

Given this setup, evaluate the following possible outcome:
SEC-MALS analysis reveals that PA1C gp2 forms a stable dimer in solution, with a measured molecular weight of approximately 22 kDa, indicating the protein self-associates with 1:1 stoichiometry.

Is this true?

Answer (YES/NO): YES